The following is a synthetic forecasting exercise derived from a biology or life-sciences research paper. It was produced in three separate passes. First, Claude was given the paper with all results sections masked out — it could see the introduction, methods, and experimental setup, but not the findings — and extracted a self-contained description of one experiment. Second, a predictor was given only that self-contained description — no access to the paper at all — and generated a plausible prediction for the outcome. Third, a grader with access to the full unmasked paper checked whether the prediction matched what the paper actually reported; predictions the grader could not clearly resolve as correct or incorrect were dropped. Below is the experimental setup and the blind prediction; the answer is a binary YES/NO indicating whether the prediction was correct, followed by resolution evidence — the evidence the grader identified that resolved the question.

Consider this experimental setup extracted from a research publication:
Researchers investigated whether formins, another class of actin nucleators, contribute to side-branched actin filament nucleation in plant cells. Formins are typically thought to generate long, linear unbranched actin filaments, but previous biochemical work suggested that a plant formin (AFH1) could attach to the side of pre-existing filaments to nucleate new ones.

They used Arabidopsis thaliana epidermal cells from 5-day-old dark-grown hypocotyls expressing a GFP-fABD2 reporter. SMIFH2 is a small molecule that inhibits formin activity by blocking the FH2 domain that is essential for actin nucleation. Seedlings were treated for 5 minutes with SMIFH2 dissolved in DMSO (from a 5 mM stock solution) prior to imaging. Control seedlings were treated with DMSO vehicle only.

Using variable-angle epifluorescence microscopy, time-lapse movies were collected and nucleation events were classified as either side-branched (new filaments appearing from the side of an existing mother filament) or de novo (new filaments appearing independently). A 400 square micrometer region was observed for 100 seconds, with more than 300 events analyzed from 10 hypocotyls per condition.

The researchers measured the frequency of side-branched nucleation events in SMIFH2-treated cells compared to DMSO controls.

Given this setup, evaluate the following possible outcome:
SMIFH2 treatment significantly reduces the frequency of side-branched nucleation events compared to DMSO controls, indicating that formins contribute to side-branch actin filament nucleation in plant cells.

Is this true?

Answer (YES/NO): YES